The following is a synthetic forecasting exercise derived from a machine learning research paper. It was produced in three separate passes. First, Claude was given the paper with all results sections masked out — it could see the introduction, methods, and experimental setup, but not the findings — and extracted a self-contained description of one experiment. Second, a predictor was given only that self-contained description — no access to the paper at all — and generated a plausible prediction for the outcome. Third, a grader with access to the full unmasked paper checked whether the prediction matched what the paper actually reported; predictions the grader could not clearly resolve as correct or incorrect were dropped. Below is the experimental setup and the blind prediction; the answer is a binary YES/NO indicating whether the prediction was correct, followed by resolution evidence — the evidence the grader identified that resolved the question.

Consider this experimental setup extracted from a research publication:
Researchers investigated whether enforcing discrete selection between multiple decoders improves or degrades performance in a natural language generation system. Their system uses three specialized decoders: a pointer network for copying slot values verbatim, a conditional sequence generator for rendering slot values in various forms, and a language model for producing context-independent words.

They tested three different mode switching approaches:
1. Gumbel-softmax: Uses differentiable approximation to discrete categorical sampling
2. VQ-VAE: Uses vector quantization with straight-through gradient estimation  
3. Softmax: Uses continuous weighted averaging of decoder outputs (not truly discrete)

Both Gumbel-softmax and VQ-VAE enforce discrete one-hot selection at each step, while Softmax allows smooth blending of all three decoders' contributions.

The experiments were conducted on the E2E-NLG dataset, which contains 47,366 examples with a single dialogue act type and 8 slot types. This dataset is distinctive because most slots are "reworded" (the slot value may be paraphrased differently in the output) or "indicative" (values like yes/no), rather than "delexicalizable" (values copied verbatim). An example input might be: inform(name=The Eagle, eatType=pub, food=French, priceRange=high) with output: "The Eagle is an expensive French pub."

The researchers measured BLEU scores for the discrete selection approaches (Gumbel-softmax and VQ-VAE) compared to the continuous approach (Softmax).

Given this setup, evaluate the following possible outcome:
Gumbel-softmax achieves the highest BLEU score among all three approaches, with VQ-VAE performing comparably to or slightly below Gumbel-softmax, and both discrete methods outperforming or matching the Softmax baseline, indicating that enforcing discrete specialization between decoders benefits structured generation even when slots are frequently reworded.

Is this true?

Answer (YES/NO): NO